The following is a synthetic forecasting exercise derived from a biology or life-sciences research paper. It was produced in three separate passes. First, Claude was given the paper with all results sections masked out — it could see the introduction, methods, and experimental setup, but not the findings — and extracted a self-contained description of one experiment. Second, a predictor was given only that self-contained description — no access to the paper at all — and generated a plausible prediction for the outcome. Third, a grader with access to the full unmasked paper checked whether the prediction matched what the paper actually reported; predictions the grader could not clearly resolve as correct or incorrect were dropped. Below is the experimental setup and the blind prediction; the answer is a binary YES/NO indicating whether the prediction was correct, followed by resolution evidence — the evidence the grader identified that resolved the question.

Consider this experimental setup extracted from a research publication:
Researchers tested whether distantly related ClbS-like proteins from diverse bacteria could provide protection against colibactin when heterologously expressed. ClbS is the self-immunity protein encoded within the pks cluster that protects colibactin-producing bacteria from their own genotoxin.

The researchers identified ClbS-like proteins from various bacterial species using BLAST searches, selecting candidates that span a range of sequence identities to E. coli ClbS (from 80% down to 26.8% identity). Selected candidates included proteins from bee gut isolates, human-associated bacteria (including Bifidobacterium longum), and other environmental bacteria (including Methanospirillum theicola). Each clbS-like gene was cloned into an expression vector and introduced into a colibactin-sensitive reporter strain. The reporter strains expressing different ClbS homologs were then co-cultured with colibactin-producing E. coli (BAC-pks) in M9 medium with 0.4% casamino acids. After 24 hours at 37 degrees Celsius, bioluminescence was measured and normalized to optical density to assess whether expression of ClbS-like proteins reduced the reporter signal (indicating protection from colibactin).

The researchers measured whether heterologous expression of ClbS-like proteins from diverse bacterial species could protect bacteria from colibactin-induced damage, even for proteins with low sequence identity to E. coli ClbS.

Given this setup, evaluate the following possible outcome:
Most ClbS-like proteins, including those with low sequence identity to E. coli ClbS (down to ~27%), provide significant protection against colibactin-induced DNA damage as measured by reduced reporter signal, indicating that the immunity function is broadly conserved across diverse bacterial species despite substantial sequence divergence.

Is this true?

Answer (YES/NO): YES